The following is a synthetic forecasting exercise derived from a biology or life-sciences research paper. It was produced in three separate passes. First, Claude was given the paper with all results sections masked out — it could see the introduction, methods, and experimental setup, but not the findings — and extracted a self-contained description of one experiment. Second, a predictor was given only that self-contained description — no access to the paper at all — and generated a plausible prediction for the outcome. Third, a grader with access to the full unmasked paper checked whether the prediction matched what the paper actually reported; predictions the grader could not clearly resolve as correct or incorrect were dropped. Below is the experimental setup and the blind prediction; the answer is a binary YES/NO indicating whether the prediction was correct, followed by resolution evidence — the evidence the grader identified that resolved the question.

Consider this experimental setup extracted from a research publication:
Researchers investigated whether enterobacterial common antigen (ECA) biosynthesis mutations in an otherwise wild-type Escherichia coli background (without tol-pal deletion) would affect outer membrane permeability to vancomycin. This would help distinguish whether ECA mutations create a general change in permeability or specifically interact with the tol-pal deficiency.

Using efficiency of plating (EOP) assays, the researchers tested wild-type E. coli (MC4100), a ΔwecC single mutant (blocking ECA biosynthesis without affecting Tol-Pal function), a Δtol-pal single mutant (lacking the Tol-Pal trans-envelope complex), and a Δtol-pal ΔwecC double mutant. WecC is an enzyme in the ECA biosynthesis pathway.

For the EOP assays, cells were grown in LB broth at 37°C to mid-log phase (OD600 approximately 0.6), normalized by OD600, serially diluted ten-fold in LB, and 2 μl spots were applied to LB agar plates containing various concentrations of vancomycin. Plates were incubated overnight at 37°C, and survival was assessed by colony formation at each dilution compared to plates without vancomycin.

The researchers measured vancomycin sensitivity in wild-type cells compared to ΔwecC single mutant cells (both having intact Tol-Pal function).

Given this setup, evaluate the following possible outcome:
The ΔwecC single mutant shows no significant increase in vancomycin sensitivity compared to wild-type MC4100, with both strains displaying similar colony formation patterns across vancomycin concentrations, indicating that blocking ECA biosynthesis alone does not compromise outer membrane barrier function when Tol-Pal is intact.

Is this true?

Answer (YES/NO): YES